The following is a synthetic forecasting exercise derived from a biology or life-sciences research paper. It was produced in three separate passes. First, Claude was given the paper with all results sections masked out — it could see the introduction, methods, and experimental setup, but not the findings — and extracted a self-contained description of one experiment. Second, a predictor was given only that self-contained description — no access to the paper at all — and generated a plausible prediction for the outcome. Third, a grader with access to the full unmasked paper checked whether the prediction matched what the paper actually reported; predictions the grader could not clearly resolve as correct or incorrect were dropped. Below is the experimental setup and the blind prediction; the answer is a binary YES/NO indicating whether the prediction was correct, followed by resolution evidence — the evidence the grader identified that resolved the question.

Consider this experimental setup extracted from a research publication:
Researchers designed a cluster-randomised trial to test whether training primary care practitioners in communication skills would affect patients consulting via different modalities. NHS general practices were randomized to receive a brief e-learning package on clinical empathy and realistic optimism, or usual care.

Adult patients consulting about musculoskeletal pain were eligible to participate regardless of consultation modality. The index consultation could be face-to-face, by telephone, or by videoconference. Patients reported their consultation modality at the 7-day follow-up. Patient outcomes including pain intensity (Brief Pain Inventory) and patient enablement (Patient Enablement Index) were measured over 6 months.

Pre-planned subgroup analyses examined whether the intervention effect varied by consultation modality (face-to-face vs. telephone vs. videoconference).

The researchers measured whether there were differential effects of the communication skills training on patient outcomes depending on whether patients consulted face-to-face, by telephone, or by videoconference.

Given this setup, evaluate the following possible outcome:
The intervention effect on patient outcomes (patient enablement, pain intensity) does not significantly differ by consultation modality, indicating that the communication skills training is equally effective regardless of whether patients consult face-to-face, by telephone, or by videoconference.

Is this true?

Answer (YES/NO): YES